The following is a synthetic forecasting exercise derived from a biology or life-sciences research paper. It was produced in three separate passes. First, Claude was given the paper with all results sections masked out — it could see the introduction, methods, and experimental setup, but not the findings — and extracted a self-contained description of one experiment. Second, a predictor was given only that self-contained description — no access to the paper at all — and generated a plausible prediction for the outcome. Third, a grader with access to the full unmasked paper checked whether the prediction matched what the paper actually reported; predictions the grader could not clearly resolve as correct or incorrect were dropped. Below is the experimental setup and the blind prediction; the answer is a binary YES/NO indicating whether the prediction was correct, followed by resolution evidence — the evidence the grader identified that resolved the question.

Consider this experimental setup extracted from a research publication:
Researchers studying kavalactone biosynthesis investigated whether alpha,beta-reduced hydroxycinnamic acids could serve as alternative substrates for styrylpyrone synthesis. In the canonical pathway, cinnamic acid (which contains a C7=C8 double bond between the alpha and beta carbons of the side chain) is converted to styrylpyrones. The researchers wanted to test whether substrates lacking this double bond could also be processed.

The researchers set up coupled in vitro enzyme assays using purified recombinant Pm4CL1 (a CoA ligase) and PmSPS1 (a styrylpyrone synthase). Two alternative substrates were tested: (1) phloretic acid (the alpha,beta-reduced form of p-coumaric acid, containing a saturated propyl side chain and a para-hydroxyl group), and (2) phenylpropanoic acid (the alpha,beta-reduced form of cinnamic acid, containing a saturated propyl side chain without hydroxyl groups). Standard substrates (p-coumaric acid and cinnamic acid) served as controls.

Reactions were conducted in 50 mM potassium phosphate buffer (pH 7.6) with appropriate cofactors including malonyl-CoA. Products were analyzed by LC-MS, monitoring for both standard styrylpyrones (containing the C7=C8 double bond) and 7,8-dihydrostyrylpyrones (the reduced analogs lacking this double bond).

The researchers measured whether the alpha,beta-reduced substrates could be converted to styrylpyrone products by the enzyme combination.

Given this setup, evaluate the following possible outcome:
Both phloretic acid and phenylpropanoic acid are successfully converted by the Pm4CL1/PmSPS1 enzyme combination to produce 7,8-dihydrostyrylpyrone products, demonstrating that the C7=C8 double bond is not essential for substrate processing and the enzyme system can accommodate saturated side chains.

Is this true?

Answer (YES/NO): YES